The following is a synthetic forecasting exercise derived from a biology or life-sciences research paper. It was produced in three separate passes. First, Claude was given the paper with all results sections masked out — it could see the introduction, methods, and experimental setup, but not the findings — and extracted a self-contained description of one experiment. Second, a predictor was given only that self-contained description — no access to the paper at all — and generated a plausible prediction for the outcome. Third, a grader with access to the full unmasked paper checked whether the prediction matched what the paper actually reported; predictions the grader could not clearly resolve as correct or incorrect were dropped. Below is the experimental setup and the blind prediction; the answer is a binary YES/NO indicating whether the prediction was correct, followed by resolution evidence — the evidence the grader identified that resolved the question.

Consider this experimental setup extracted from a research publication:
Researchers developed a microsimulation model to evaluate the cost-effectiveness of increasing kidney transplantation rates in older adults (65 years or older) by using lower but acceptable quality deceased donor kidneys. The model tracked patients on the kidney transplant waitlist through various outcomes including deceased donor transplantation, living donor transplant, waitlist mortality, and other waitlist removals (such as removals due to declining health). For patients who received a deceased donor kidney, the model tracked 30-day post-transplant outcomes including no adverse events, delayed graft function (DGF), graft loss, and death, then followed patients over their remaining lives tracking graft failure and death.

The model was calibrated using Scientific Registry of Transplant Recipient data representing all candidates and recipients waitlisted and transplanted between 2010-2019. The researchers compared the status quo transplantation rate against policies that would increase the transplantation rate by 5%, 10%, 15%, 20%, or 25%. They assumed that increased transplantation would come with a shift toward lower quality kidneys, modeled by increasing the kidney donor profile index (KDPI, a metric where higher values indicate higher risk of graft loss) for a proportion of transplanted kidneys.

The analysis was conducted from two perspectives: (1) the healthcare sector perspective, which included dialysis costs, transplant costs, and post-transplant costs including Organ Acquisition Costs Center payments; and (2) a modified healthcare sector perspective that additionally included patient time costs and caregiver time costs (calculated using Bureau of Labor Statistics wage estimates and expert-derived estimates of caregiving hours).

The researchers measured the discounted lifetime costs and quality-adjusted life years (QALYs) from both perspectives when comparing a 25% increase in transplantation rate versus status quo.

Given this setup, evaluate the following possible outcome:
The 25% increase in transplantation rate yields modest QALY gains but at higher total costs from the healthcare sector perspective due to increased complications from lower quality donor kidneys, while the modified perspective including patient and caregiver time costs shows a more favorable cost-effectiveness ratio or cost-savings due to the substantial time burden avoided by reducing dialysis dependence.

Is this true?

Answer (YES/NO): NO